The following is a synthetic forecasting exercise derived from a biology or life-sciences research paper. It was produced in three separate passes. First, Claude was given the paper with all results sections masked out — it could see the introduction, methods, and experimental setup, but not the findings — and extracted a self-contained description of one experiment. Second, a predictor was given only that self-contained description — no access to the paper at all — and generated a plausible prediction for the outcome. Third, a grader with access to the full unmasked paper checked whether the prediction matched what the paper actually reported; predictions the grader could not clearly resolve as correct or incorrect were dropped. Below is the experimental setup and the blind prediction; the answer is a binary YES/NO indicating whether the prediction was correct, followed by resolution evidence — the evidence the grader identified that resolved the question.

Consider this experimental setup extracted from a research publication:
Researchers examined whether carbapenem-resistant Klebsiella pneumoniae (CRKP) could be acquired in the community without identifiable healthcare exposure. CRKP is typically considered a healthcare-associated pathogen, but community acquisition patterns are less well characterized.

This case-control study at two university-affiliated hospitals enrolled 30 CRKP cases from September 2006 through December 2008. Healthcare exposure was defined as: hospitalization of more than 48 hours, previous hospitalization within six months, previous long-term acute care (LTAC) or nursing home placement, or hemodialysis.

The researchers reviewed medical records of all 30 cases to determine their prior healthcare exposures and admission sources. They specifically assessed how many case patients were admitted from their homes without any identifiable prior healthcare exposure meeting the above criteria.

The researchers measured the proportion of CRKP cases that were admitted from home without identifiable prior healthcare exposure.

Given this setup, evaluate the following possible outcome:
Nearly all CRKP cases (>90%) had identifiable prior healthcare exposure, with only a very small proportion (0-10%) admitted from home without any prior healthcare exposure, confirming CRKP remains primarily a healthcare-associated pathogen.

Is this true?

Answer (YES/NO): YES